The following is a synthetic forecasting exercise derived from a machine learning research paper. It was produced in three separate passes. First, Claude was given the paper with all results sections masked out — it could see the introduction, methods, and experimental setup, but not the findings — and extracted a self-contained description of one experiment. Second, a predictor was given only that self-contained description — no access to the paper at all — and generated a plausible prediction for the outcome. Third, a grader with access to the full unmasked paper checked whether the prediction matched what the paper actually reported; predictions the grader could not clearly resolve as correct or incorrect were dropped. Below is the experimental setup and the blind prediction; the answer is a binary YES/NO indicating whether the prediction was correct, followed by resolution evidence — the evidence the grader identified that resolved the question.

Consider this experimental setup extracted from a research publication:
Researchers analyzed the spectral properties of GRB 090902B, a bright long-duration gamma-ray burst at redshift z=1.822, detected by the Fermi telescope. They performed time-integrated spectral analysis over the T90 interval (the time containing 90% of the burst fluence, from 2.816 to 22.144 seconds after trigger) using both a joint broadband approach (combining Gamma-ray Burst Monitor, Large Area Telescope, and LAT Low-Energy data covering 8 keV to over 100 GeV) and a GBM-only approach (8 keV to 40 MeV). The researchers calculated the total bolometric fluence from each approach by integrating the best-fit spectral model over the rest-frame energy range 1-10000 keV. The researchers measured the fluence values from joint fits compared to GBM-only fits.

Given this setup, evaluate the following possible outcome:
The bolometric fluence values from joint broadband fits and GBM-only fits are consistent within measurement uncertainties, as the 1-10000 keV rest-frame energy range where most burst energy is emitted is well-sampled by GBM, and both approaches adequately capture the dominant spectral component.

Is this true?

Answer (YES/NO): NO